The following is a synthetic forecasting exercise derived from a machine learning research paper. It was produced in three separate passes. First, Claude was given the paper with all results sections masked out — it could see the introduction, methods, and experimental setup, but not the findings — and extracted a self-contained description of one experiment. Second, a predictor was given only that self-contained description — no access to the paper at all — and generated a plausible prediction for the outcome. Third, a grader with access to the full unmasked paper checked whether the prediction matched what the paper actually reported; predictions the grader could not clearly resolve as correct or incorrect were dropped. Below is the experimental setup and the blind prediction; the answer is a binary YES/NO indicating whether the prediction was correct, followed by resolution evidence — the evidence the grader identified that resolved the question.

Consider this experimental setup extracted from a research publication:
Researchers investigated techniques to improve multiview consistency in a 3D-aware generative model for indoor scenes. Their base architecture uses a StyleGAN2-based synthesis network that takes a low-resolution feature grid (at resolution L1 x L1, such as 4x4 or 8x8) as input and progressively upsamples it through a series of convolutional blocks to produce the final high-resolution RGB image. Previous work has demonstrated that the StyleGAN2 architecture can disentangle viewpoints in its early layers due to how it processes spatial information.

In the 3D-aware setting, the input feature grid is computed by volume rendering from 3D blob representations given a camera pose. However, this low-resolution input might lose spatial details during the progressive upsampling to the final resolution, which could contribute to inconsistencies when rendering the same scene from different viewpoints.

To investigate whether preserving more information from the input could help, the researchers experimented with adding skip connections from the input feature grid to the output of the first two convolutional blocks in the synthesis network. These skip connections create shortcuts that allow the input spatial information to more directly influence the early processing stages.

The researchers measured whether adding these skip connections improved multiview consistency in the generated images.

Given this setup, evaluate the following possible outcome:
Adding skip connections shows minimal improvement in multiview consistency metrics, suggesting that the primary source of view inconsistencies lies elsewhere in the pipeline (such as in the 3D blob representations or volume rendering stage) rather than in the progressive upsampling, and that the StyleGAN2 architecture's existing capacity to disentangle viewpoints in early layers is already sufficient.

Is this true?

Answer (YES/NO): NO